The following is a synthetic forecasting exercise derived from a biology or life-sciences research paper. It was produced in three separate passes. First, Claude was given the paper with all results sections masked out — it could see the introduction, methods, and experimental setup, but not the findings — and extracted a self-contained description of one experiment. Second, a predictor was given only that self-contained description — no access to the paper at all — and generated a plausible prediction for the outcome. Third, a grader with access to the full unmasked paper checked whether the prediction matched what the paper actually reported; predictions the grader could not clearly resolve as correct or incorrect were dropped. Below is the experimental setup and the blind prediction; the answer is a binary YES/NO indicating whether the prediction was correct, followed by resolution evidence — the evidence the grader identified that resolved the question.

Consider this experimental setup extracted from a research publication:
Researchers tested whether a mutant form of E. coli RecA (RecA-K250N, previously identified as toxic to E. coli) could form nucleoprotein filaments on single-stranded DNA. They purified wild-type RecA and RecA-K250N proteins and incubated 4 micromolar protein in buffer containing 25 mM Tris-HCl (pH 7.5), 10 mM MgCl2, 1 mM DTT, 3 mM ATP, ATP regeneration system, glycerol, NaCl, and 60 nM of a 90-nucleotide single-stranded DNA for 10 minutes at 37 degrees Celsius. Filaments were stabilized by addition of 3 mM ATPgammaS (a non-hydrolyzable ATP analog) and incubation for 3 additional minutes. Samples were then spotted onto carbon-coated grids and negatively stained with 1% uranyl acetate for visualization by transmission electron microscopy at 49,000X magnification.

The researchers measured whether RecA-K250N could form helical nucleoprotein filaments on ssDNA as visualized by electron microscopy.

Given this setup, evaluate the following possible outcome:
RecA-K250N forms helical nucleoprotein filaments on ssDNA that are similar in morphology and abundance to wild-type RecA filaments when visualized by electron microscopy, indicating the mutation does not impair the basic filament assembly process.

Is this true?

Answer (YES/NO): YES